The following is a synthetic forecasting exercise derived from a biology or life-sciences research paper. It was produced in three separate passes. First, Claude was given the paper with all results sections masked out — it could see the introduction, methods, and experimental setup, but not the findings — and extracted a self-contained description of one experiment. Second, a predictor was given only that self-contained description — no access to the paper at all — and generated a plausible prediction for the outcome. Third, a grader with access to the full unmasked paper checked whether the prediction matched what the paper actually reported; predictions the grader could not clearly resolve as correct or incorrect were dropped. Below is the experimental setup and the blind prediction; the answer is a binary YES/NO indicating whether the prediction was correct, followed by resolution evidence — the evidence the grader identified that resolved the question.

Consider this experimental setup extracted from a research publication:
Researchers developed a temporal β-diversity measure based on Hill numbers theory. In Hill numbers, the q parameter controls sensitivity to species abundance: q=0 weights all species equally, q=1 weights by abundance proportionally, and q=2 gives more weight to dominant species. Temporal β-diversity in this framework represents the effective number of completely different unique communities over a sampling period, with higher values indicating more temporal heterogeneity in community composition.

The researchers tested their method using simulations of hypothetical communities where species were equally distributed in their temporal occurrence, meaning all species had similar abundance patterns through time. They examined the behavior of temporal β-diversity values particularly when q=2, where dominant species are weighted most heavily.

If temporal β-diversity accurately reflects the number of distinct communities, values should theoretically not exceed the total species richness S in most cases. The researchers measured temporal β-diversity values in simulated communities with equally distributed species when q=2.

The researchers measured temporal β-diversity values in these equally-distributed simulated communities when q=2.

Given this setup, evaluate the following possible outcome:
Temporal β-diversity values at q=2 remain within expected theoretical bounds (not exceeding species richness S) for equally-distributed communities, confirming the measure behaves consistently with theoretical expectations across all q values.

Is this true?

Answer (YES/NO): NO